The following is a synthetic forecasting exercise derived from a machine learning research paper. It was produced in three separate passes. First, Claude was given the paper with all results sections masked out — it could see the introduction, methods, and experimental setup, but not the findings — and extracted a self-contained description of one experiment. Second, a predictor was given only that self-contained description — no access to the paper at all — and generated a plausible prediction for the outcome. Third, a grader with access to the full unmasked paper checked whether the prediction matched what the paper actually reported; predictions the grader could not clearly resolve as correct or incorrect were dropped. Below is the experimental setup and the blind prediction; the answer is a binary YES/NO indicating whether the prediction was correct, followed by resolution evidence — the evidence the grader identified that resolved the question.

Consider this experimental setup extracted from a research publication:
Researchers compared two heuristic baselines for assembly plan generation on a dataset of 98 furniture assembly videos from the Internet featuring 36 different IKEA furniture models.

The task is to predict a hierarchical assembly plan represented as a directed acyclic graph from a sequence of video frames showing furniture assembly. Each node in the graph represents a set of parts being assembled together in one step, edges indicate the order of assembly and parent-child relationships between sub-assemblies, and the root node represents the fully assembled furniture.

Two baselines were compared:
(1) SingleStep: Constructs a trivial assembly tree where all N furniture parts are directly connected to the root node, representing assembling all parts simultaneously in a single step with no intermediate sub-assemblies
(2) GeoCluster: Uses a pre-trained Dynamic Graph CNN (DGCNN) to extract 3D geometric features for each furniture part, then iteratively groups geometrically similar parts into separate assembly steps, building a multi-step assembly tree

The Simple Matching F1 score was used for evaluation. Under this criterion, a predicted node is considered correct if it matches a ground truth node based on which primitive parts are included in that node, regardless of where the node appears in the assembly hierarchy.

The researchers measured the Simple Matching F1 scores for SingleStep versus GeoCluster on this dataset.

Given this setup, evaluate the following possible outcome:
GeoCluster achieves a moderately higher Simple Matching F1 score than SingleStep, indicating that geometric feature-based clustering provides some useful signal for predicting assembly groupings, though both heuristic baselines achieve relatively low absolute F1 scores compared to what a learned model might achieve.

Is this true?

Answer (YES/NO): NO